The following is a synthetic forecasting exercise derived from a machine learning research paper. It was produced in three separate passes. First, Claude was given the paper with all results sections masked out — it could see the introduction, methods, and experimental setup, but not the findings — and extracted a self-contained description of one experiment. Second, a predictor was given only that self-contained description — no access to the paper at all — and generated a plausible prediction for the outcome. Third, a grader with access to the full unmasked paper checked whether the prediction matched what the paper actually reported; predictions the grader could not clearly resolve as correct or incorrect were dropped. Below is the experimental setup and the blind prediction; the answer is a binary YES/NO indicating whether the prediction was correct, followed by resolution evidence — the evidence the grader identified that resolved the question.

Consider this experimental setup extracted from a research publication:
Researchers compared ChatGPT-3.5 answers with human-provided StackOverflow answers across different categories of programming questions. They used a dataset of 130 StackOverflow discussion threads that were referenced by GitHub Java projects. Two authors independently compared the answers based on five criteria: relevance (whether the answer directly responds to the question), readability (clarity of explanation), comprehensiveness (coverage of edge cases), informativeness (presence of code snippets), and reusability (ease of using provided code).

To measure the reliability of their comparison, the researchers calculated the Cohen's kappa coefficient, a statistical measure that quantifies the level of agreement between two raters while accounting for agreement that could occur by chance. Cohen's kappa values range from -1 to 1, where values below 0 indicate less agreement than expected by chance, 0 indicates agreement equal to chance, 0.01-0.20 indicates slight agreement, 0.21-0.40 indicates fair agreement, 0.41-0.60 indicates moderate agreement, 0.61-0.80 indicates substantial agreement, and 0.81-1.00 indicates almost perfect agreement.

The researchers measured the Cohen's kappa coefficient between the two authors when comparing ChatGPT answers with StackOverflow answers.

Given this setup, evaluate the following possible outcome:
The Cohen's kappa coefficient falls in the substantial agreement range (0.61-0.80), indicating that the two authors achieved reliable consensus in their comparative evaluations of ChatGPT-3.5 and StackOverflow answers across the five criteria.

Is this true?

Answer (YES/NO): YES